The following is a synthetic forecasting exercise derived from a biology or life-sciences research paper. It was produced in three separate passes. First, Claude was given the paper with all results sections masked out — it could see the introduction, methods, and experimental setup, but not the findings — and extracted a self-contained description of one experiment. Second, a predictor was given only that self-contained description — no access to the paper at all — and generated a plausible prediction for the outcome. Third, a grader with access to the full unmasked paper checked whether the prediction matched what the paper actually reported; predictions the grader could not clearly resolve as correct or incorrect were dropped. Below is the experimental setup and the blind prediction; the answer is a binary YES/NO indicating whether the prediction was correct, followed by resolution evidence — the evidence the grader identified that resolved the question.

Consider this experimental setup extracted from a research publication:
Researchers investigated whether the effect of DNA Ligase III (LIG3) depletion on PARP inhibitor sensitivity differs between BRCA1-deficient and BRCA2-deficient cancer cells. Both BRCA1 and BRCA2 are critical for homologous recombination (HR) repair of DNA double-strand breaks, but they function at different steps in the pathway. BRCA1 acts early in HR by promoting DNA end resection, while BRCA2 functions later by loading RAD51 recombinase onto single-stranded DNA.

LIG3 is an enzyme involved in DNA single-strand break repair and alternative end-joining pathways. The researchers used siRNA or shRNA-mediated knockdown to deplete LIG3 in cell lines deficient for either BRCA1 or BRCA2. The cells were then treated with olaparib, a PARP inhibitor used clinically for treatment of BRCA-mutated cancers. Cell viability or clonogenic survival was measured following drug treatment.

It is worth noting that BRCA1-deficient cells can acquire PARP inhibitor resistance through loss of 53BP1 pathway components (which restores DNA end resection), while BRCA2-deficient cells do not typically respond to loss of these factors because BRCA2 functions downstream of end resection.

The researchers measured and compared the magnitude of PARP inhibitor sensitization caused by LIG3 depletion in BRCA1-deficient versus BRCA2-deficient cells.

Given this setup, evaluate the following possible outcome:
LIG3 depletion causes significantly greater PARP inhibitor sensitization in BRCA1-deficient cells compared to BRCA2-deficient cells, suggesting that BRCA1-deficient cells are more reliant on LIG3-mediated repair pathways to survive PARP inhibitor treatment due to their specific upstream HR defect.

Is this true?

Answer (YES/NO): YES